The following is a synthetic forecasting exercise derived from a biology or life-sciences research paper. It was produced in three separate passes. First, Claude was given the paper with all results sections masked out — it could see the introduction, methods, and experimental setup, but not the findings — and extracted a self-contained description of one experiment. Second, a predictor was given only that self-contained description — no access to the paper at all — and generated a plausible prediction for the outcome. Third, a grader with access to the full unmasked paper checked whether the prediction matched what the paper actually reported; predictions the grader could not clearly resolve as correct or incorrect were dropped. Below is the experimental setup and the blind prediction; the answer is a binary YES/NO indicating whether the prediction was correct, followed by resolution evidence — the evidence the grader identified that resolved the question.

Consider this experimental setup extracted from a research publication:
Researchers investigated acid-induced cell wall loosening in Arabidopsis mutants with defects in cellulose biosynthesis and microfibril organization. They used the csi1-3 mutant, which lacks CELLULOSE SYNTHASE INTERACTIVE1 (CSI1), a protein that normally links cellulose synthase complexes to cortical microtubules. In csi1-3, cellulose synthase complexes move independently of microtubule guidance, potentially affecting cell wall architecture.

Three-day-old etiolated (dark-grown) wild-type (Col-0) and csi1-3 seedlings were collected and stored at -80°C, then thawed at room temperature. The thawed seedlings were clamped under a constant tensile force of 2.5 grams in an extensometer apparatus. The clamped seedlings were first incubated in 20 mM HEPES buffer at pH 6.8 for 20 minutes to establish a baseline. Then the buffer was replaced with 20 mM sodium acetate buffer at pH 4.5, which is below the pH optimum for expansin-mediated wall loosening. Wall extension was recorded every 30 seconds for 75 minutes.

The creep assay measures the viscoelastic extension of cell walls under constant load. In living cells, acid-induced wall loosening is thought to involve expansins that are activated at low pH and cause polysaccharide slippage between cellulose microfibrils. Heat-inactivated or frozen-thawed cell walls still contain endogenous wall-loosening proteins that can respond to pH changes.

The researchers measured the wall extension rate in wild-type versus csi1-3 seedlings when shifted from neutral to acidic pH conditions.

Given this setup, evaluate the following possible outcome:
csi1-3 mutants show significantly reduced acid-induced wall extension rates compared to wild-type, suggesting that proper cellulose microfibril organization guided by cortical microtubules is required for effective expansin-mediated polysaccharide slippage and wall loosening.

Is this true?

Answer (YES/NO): YES